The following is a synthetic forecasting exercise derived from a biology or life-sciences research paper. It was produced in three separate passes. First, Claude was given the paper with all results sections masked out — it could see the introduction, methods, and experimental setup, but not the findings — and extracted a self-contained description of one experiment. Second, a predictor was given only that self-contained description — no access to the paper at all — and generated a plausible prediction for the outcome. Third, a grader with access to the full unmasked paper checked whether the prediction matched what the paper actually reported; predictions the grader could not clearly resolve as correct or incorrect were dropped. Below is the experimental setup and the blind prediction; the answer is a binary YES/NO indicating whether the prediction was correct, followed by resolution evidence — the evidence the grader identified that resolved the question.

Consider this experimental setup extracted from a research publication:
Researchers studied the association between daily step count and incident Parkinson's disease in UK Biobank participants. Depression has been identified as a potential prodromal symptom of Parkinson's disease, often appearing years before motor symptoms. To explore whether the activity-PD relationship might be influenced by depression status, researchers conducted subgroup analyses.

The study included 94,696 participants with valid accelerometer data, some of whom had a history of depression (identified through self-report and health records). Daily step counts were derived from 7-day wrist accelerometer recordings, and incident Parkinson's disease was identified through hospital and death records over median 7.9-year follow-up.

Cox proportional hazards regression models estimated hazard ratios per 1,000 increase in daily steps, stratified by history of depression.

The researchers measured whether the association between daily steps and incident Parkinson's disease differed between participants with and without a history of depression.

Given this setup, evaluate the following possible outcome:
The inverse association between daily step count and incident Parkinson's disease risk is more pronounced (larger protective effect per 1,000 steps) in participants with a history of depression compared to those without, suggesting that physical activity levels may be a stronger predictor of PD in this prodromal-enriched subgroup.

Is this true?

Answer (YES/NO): NO